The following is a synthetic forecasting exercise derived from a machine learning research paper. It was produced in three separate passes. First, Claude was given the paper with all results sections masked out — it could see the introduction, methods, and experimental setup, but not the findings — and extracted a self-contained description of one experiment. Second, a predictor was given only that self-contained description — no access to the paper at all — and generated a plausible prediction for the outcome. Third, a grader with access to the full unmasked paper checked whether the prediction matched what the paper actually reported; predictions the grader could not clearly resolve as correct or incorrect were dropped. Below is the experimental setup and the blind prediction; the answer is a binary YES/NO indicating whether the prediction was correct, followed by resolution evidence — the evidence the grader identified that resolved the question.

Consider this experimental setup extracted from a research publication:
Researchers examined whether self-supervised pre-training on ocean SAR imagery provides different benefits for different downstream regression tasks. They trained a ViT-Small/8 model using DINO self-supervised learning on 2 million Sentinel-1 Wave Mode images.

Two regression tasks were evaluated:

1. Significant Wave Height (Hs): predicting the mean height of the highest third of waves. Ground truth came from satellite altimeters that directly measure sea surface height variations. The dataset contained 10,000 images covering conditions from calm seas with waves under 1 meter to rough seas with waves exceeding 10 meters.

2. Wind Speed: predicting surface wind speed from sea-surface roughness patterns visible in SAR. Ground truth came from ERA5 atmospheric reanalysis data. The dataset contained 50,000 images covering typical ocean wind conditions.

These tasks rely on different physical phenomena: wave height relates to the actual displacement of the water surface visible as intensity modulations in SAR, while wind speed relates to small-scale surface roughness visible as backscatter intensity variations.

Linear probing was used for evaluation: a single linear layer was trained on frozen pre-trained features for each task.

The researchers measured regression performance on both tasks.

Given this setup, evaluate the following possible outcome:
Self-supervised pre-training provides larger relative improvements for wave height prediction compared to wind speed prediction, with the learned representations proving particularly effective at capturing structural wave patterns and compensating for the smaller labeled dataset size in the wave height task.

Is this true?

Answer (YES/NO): NO